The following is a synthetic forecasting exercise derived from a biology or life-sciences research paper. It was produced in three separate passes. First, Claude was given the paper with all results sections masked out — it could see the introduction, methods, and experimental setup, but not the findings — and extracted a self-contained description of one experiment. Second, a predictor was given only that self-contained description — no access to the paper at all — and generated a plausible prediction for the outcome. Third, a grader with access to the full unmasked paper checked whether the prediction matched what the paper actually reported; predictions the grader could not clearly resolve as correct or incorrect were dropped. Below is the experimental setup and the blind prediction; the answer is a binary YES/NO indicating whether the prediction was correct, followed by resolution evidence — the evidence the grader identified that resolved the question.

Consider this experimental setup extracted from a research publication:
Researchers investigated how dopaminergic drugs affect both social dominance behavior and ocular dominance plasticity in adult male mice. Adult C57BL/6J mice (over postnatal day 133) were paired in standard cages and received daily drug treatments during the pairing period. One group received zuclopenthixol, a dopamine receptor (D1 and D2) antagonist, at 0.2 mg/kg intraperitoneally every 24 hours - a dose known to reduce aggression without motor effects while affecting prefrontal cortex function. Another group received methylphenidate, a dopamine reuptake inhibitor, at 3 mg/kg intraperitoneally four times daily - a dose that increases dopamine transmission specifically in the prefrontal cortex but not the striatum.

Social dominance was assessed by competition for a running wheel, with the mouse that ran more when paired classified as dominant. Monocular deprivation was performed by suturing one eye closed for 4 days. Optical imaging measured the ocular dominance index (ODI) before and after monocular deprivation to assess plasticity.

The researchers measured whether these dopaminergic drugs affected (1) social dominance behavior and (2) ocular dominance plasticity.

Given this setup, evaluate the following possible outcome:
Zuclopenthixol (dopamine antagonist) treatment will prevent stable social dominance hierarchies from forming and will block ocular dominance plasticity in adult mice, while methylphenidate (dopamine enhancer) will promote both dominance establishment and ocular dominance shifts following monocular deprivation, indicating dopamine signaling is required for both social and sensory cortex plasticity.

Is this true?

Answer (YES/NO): NO